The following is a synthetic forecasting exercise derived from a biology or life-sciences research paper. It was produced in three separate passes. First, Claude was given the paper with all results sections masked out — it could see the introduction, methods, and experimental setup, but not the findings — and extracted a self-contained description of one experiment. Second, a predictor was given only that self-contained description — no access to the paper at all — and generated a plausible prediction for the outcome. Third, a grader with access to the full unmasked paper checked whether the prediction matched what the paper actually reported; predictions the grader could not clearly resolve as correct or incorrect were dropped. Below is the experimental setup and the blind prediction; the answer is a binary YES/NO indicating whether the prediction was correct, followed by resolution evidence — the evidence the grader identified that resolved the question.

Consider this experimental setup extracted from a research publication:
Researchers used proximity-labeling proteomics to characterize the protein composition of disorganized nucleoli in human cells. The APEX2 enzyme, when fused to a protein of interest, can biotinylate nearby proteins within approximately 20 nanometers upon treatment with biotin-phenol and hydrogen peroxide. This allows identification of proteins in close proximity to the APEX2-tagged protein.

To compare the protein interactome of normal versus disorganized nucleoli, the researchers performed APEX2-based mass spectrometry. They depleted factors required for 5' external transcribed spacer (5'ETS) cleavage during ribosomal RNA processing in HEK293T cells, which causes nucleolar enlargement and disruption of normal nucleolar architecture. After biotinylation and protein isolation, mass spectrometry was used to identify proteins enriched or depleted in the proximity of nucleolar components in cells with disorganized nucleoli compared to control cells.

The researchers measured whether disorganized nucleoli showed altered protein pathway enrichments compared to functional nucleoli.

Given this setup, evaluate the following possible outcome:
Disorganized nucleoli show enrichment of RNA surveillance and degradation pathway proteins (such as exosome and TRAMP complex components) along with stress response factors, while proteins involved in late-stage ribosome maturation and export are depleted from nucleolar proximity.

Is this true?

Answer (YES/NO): NO